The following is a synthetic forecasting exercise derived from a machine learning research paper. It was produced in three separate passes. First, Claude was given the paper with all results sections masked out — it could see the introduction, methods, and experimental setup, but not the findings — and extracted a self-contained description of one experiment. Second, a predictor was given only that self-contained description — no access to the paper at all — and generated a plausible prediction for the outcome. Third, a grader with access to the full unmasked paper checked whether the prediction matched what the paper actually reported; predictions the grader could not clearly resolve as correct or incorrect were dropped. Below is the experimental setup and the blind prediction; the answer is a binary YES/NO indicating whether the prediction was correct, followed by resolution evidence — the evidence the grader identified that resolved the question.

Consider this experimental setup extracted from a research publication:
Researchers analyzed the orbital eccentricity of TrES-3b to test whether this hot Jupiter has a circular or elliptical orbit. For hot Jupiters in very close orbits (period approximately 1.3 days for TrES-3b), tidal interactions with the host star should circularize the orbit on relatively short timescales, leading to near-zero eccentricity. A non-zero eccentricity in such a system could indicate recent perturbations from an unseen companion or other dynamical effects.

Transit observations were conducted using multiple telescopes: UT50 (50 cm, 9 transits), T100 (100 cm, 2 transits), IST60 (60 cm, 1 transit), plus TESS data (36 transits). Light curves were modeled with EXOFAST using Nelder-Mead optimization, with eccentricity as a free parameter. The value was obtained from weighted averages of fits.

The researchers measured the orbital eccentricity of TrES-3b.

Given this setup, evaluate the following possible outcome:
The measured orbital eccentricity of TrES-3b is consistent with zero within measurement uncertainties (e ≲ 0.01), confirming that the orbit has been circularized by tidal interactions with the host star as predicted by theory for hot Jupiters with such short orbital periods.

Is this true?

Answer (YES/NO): YES